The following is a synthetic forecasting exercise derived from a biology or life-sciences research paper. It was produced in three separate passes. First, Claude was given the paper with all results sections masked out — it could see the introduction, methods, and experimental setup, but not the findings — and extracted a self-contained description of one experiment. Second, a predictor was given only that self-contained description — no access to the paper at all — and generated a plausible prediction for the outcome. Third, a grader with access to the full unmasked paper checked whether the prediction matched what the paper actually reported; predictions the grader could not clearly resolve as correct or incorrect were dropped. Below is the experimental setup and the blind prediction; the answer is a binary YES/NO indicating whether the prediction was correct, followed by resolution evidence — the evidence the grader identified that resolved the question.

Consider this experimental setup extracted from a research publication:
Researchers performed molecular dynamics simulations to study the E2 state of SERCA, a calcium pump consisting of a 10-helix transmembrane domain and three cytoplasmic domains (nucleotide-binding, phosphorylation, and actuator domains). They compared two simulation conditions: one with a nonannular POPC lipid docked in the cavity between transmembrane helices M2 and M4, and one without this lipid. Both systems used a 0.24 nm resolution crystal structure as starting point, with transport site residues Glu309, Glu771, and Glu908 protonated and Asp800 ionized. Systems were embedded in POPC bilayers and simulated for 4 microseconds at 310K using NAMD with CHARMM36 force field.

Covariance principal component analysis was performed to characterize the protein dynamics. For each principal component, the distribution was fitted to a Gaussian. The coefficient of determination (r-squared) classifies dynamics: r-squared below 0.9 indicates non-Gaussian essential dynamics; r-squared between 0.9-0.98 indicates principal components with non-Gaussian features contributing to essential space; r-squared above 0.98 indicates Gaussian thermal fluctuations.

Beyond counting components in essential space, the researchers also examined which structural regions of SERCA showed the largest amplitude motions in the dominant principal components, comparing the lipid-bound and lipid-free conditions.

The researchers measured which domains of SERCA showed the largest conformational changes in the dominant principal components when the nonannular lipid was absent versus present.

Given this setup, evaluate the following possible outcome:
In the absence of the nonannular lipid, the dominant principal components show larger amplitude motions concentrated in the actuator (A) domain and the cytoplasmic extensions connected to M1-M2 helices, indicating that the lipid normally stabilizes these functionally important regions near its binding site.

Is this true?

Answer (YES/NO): NO